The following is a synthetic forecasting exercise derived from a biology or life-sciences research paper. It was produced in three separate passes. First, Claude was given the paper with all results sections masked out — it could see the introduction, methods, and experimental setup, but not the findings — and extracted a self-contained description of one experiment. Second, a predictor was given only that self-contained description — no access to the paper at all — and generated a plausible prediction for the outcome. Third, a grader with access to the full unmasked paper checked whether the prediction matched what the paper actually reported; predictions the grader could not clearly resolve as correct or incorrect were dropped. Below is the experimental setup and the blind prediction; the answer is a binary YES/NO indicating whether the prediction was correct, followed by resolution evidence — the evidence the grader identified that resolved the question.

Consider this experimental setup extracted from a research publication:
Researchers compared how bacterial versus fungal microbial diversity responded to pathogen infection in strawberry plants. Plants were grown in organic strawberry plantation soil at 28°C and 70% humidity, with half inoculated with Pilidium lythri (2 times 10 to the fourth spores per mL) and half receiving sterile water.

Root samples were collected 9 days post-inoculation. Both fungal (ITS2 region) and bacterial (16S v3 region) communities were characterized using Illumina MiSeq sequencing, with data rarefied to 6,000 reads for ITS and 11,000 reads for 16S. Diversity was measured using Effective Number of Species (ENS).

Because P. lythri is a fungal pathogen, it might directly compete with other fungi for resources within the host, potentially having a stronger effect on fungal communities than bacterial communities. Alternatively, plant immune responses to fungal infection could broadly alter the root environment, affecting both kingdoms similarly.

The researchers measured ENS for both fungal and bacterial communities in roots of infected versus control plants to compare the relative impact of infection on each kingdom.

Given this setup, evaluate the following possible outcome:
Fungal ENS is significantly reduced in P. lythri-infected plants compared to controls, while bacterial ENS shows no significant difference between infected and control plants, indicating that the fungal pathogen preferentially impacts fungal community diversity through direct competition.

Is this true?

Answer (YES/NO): NO